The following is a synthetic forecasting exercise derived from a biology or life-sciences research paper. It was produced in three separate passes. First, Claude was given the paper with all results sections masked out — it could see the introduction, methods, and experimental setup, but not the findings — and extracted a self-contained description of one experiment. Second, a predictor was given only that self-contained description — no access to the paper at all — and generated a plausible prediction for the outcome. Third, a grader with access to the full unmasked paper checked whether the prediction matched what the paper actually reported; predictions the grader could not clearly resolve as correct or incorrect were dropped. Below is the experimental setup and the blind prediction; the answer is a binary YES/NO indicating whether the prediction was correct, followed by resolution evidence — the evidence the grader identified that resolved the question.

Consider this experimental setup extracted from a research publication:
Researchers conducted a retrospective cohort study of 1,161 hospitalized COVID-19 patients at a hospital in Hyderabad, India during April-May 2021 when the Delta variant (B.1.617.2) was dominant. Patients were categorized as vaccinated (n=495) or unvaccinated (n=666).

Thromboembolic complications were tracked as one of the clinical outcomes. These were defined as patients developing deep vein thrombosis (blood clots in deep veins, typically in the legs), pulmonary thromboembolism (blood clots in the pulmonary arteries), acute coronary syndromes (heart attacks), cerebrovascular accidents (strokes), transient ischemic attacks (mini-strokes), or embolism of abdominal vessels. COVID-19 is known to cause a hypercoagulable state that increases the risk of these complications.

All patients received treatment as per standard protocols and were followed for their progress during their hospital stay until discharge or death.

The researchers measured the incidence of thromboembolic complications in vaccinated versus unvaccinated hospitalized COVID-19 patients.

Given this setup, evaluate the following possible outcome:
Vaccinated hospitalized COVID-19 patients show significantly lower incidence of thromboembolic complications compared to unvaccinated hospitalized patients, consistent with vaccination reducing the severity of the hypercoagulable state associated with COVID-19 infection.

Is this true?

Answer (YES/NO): NO